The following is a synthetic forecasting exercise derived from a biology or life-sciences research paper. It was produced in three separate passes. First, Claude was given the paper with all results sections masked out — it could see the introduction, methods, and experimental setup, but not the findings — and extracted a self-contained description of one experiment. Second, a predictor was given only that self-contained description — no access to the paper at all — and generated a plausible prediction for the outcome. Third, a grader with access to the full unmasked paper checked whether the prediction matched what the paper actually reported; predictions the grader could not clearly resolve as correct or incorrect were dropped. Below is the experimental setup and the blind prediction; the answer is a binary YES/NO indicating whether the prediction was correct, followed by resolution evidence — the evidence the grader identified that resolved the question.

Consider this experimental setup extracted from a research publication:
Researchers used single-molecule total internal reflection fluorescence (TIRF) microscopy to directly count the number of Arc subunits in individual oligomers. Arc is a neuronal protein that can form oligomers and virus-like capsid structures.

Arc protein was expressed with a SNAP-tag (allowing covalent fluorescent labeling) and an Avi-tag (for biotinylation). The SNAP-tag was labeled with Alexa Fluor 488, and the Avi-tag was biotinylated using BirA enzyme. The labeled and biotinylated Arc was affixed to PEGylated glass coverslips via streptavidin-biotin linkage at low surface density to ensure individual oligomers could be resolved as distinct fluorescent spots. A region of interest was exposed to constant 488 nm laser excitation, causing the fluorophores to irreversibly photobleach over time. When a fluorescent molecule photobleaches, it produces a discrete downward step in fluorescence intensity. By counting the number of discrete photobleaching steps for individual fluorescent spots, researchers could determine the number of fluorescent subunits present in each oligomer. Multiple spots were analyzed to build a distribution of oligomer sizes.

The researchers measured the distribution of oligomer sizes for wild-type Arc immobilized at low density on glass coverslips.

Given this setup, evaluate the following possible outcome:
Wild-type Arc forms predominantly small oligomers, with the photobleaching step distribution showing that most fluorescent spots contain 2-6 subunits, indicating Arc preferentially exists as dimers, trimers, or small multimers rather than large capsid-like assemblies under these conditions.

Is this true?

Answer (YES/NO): YES